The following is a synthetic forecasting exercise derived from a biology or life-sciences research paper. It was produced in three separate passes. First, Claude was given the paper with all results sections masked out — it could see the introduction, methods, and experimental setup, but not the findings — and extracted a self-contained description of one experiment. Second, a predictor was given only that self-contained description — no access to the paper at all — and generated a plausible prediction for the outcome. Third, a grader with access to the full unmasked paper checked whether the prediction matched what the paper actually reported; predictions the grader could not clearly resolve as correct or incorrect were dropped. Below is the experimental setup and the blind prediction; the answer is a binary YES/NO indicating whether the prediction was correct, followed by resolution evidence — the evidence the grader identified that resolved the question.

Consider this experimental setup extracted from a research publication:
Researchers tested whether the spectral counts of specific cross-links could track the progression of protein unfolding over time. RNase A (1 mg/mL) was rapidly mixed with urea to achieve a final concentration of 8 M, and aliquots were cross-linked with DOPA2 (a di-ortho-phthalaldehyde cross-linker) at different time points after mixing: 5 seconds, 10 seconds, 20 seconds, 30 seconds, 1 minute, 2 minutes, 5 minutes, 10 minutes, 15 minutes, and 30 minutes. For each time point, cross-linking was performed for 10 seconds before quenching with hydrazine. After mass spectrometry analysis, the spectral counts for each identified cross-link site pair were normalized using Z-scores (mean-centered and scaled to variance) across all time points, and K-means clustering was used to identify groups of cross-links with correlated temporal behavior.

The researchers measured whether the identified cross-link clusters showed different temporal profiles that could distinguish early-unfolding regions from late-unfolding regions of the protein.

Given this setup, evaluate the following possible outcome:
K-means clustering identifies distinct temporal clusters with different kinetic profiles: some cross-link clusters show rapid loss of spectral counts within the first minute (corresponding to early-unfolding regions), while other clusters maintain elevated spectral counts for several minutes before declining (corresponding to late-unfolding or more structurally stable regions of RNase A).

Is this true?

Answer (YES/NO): NO